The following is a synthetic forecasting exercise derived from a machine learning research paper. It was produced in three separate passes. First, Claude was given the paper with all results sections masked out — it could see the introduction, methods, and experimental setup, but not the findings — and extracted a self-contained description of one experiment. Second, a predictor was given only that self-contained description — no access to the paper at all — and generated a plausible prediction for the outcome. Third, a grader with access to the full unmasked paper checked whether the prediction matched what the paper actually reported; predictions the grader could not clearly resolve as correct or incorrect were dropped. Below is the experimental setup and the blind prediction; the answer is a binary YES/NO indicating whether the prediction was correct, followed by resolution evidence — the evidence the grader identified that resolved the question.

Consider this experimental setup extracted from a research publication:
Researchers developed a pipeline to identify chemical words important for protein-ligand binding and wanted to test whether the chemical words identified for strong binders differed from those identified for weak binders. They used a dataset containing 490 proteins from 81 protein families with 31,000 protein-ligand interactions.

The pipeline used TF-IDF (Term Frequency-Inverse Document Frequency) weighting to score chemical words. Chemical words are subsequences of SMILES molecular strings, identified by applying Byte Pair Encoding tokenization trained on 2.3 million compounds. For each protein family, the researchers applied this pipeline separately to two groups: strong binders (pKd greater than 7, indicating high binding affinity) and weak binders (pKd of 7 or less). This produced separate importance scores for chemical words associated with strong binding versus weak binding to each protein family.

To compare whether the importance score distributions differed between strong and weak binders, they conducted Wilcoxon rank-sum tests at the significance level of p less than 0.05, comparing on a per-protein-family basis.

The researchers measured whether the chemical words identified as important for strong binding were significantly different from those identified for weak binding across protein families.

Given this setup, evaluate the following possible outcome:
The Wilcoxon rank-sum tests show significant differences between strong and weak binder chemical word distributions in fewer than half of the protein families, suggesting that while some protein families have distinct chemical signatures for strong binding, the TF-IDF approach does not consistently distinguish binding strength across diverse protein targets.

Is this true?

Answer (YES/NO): NO